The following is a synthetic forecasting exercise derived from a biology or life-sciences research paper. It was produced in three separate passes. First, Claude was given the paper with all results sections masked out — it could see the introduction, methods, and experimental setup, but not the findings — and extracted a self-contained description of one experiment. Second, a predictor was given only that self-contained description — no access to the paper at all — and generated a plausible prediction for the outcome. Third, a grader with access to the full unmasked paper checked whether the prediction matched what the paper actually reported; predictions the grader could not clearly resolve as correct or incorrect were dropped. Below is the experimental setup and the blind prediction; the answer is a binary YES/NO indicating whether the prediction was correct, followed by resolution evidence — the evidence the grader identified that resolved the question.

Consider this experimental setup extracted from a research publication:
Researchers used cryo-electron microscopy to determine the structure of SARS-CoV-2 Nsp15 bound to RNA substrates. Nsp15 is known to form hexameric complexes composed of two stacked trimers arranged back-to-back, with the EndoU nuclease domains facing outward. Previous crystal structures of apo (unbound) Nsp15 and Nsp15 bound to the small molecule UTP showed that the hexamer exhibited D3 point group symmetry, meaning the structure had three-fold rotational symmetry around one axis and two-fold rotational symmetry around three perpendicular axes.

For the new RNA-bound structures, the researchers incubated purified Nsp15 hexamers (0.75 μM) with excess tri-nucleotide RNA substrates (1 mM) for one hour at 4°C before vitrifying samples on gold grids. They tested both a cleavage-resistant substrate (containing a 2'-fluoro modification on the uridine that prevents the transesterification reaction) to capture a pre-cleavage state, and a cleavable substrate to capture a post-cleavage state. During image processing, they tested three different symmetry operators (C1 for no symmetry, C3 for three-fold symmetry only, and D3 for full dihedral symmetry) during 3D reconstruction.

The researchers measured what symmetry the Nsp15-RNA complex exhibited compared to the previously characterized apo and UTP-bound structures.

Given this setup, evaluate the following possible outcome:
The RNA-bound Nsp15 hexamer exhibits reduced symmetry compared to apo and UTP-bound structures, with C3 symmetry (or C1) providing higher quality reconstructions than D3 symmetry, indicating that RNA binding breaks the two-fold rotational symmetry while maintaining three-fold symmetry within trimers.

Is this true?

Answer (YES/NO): YES